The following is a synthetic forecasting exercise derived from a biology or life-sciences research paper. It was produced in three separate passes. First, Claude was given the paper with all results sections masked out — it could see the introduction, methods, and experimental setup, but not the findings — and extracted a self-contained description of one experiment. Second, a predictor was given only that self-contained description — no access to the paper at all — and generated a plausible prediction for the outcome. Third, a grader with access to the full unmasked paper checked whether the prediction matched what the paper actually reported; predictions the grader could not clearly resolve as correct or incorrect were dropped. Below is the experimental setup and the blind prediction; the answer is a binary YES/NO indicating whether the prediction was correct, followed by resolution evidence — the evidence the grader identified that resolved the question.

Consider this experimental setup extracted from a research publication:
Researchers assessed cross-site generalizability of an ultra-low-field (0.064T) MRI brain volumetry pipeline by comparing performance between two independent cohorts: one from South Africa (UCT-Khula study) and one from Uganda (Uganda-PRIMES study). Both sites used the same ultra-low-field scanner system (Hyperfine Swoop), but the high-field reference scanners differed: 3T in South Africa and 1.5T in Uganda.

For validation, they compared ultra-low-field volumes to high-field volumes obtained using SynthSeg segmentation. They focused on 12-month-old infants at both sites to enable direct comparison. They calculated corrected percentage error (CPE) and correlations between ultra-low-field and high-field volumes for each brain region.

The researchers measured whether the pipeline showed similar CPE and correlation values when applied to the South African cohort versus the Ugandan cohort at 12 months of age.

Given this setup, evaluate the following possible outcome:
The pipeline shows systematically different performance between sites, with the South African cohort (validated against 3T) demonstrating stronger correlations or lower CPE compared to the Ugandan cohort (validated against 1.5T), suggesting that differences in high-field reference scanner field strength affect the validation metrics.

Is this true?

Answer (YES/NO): YES